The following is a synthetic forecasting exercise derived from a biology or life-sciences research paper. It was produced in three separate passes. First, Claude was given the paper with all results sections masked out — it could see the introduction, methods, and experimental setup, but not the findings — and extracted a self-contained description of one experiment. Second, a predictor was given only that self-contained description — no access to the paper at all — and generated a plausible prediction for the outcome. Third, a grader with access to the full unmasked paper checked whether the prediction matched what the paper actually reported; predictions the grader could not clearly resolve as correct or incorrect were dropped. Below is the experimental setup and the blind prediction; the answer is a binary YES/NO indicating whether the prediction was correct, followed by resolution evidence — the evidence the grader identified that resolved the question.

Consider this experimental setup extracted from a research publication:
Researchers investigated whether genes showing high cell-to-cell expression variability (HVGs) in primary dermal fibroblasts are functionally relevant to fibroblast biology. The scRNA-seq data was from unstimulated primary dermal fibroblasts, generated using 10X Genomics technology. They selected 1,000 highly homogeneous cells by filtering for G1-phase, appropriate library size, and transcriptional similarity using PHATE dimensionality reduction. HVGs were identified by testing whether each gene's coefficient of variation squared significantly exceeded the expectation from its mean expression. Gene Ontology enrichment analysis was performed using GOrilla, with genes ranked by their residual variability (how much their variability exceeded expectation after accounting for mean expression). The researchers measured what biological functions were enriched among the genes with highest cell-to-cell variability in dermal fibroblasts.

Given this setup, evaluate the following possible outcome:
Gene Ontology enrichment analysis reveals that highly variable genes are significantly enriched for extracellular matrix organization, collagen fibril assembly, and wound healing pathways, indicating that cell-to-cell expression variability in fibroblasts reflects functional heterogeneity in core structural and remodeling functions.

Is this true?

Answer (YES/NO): NO